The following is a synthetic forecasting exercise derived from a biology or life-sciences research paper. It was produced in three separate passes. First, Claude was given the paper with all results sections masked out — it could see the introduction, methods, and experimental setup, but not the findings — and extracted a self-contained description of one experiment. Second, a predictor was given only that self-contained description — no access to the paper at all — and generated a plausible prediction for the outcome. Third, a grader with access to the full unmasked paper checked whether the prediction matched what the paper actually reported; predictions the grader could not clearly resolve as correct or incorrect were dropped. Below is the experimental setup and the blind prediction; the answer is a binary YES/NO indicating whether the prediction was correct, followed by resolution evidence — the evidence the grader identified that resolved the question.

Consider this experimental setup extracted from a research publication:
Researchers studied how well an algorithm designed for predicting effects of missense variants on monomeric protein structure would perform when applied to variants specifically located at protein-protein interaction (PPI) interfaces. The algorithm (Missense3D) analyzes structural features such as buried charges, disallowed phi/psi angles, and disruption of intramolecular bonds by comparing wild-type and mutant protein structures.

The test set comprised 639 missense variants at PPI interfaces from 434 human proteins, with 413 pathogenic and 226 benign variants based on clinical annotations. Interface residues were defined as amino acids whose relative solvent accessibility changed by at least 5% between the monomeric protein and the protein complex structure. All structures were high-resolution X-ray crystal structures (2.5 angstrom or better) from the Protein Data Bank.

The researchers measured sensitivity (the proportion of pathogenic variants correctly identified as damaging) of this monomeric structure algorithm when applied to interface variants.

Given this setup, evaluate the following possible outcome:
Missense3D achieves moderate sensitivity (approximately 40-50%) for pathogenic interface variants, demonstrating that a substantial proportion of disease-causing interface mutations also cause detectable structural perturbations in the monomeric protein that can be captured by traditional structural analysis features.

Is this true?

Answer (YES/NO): NO